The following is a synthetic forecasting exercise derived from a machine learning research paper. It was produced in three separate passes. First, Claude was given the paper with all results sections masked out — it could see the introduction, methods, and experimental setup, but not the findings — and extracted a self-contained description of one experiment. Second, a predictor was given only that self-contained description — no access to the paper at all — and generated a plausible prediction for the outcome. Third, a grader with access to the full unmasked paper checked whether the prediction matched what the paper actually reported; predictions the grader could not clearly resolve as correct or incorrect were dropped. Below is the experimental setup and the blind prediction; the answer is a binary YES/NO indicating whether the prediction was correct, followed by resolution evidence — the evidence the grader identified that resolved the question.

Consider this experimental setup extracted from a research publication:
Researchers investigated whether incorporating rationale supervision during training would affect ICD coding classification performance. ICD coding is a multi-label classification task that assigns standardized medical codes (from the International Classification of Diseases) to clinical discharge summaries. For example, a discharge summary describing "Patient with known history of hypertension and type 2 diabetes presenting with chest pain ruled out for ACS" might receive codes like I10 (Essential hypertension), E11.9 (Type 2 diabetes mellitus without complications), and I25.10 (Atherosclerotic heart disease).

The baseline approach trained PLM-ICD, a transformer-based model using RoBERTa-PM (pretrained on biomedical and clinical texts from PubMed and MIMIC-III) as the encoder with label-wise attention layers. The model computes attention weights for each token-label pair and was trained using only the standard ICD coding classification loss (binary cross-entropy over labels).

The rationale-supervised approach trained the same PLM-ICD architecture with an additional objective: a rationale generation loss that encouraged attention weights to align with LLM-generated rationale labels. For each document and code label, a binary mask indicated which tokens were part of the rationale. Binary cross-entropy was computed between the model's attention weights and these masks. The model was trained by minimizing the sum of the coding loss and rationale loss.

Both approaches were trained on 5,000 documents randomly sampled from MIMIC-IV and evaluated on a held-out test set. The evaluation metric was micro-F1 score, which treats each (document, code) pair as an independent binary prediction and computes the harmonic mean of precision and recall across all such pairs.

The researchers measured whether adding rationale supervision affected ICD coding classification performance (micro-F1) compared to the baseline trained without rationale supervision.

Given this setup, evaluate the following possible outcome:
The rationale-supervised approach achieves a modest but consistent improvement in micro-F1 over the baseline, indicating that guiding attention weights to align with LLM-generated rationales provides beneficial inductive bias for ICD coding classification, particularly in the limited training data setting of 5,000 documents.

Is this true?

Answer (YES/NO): NO